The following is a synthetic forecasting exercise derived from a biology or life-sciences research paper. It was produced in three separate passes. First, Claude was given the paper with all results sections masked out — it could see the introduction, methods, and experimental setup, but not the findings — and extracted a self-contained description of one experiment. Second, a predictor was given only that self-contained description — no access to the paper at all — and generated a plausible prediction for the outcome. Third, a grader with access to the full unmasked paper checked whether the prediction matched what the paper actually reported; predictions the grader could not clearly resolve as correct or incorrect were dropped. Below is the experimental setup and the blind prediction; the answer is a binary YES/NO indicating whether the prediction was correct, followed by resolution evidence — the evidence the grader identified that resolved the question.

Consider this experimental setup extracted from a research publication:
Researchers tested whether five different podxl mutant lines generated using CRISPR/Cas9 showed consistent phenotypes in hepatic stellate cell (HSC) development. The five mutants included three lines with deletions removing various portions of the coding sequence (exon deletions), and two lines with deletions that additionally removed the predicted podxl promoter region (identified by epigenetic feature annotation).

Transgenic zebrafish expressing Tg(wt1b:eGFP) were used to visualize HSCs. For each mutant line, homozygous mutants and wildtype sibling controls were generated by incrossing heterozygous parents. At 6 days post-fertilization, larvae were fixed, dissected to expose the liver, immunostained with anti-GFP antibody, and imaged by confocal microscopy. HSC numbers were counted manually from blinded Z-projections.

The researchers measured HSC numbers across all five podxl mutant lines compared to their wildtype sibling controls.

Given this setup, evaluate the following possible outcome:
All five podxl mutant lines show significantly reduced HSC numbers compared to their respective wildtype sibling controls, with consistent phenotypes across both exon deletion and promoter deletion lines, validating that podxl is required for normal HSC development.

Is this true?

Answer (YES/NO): NO